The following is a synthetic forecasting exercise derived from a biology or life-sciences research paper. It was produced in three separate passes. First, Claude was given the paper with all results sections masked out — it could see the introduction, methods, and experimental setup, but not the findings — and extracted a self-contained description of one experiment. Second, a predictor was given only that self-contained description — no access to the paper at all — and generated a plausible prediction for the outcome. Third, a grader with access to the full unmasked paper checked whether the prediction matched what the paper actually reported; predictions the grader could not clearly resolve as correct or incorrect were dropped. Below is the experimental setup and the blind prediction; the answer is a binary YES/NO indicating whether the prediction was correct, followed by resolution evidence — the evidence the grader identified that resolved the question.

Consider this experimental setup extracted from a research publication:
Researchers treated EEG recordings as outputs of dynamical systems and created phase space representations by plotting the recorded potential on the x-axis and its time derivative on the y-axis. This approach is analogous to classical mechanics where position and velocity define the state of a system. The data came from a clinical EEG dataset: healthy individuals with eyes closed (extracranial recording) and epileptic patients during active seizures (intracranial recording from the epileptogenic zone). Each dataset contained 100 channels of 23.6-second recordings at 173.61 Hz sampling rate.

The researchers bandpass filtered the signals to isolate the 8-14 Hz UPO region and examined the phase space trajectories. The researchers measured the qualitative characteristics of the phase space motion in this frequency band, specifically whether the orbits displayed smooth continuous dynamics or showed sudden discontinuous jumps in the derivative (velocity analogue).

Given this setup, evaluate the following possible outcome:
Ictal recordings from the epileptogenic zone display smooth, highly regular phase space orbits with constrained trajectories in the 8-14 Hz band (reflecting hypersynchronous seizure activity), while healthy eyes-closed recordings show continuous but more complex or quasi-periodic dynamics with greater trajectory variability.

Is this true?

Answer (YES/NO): NO